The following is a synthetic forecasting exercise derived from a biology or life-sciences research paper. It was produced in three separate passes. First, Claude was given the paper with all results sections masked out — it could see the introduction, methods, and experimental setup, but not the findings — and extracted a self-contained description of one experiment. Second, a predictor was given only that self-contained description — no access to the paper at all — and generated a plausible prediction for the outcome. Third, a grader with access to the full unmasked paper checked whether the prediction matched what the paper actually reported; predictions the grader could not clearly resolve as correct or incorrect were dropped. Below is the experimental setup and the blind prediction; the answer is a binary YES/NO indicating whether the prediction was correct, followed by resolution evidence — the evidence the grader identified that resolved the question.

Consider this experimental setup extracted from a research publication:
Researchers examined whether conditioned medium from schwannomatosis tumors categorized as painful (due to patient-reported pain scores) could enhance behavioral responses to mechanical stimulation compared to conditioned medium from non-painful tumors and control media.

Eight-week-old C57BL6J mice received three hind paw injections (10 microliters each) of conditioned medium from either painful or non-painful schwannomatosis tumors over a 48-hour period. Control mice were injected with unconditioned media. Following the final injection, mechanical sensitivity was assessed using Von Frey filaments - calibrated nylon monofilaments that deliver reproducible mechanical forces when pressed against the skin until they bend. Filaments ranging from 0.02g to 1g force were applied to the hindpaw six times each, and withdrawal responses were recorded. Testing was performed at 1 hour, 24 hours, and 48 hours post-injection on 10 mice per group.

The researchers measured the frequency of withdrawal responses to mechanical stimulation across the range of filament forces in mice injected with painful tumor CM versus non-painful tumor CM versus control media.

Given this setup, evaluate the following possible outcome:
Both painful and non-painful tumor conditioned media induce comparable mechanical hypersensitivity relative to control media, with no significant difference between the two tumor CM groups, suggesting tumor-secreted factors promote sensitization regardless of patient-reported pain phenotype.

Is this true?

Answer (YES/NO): NO